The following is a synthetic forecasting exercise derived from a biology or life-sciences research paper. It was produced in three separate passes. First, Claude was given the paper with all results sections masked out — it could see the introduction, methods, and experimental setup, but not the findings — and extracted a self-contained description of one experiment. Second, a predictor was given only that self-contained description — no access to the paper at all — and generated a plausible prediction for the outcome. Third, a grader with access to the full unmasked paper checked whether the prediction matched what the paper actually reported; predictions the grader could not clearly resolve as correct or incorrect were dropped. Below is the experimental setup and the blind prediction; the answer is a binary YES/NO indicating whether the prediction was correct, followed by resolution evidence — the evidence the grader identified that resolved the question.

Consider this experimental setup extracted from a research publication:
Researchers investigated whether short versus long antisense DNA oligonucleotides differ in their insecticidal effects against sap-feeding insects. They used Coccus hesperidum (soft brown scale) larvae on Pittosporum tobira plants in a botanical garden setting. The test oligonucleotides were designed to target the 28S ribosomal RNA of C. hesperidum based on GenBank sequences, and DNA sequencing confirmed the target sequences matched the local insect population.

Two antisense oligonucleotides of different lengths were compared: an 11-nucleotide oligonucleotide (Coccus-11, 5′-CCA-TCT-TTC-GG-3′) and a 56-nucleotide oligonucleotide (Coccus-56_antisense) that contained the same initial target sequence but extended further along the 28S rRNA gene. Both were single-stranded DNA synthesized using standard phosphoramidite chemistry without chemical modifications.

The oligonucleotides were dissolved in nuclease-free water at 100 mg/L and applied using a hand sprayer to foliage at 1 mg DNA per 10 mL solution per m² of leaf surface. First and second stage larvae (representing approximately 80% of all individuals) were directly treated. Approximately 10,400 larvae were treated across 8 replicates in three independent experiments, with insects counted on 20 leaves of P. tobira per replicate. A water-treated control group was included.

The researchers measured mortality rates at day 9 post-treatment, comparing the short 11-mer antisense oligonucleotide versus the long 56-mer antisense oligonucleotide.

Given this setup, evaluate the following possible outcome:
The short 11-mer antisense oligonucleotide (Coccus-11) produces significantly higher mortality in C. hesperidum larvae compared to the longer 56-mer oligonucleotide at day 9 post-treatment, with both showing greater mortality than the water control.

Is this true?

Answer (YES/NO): YES